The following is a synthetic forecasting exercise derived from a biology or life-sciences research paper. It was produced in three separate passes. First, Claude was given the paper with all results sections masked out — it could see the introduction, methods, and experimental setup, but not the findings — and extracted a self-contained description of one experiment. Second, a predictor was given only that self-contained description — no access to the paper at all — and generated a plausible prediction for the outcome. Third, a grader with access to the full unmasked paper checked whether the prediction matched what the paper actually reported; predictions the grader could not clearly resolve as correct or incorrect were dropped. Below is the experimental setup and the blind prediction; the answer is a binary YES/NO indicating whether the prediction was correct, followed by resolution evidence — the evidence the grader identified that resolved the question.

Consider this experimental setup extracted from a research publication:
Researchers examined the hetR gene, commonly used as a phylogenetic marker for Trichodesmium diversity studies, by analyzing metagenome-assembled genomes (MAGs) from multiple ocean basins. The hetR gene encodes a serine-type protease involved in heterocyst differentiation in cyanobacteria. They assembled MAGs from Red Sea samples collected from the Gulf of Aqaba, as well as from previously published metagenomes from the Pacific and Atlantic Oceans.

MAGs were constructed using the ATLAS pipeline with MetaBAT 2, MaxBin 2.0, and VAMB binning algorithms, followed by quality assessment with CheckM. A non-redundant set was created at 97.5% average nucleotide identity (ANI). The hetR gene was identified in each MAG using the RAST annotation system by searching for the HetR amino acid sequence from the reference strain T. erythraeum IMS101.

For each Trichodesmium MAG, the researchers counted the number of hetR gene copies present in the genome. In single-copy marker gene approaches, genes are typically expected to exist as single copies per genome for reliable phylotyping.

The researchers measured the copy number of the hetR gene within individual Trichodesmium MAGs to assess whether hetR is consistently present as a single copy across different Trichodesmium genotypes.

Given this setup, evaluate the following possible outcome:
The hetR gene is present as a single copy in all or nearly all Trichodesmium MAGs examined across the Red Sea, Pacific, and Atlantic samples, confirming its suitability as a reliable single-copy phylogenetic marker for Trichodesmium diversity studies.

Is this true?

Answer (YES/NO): NO